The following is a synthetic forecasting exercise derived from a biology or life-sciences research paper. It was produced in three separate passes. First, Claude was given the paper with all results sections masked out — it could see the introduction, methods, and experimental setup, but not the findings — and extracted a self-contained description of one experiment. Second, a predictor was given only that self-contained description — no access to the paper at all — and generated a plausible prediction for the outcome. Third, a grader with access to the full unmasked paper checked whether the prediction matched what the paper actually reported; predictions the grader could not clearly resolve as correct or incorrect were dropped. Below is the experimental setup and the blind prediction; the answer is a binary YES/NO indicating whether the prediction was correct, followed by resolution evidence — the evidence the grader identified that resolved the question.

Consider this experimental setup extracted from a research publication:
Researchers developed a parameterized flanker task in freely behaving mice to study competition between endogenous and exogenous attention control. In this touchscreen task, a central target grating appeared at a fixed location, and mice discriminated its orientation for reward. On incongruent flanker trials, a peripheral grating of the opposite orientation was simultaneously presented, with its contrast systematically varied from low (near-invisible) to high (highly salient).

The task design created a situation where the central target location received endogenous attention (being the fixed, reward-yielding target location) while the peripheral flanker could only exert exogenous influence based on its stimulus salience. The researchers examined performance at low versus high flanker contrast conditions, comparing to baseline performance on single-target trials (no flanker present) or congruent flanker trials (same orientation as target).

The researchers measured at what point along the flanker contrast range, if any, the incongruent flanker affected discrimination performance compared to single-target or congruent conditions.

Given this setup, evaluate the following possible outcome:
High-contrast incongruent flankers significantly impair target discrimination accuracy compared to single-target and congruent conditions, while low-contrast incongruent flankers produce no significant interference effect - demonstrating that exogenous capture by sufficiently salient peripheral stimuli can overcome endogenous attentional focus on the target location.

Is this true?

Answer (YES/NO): YES